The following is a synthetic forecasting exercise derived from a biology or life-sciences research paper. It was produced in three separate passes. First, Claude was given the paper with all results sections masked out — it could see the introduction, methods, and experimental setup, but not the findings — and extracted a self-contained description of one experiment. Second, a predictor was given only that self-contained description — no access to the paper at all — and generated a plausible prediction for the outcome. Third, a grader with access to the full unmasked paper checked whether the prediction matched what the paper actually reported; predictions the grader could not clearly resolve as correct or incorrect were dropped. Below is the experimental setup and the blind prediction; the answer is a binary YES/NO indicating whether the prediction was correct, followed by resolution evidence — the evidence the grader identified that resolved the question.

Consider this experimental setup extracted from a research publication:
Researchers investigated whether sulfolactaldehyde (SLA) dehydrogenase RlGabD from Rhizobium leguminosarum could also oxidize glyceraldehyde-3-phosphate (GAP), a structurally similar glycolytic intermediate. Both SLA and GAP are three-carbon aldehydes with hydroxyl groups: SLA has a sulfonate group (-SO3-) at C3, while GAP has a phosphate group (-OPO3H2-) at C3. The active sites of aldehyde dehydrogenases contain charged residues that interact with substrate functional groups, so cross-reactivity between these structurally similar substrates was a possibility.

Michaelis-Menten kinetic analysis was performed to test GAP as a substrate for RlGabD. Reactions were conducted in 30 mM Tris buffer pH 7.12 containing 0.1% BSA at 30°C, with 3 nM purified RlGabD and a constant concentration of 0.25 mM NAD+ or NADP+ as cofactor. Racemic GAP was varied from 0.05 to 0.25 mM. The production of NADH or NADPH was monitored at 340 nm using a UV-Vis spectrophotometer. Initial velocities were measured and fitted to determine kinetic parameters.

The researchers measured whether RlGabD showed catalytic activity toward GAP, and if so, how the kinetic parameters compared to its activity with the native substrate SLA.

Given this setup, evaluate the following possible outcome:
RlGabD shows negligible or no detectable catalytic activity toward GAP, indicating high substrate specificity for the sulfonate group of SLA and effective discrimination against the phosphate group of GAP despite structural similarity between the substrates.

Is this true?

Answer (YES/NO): NO